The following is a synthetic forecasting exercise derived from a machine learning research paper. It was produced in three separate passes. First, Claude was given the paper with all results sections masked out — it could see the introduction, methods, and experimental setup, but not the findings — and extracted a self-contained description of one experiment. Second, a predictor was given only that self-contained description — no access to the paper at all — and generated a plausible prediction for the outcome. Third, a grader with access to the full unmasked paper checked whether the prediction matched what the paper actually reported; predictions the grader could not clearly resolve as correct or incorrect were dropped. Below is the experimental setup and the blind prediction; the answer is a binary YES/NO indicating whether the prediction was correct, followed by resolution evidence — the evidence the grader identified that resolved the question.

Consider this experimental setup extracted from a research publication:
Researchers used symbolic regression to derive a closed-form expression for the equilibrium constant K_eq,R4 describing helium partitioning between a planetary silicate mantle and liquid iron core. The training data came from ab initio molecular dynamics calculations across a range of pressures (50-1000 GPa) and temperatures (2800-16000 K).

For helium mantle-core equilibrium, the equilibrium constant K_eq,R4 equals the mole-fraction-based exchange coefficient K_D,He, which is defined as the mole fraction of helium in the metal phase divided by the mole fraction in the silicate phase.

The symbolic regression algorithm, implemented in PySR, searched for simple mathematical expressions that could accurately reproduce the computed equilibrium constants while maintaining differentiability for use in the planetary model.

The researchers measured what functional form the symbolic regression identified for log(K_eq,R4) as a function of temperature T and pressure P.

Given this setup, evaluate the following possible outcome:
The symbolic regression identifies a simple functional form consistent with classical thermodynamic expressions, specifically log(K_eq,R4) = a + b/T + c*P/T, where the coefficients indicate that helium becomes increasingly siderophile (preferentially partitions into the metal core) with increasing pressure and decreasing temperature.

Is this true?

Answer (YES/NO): NO